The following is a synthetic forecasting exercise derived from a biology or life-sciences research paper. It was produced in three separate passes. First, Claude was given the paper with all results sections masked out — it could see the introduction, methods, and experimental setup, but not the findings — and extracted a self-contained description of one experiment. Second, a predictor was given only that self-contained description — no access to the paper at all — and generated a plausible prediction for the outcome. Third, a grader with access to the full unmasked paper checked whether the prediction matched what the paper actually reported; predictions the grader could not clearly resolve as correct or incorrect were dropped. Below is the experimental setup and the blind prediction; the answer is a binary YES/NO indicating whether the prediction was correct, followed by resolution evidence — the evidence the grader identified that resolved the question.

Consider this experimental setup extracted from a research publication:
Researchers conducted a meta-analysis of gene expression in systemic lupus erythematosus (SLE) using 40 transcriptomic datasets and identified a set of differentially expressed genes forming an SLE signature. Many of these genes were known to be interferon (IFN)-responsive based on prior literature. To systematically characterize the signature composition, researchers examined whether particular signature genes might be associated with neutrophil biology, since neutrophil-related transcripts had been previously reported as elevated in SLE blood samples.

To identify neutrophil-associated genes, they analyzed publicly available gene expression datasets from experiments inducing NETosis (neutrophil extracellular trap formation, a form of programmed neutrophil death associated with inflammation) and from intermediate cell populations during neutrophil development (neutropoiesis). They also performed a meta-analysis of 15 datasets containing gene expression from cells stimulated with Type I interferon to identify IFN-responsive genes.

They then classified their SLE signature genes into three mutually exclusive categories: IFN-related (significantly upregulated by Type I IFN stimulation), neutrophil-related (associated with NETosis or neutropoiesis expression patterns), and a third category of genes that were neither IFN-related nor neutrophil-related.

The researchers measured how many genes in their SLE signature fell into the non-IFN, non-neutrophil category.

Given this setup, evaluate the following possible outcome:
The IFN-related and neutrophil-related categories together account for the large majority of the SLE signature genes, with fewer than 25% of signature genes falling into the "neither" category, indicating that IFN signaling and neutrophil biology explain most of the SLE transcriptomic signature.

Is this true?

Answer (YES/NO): YES